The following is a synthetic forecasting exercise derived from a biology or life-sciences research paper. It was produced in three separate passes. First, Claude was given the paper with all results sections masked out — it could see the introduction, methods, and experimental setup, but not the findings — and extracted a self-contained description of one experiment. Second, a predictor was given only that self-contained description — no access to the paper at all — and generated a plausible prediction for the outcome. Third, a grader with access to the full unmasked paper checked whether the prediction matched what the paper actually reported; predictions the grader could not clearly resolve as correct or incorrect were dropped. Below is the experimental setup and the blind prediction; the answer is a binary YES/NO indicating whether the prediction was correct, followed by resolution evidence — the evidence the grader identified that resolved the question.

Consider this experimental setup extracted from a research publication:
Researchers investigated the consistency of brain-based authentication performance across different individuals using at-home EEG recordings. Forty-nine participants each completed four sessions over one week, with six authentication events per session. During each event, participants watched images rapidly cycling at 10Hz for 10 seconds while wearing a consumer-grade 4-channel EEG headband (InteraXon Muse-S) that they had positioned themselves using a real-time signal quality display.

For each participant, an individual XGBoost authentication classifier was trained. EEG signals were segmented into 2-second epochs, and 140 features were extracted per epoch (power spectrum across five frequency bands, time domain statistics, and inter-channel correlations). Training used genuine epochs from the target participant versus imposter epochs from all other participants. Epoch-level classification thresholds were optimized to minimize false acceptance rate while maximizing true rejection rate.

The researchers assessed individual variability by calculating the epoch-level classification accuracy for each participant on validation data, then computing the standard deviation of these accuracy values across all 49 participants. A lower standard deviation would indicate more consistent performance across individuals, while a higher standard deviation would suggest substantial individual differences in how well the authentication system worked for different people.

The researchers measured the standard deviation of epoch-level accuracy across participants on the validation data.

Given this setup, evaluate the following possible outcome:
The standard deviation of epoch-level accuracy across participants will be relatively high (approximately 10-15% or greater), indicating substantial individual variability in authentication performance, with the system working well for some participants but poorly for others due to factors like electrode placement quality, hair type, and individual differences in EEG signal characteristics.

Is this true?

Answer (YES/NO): NO